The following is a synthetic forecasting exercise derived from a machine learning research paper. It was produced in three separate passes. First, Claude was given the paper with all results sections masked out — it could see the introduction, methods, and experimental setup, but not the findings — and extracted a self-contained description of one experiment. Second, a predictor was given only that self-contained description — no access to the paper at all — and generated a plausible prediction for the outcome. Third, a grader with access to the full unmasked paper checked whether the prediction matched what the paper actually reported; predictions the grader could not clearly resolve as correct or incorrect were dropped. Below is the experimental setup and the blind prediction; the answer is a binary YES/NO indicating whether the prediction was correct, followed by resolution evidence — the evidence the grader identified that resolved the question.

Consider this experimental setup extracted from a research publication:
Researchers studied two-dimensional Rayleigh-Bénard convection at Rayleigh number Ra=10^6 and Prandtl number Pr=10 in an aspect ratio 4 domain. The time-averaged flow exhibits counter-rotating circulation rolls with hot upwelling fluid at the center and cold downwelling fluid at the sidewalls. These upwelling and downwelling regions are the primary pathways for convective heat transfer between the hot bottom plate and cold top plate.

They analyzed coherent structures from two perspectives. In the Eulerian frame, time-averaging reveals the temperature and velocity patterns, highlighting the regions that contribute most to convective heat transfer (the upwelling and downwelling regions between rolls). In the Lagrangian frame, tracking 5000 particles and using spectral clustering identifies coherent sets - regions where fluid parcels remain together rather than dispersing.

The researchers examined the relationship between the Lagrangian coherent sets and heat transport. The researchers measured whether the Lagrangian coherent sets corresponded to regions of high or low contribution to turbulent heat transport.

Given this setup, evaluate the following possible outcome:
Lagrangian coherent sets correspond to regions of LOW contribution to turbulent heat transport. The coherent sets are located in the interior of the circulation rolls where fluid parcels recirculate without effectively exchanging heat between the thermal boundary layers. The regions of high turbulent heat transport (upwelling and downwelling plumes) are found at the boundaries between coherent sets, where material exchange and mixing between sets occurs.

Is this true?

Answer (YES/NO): YES